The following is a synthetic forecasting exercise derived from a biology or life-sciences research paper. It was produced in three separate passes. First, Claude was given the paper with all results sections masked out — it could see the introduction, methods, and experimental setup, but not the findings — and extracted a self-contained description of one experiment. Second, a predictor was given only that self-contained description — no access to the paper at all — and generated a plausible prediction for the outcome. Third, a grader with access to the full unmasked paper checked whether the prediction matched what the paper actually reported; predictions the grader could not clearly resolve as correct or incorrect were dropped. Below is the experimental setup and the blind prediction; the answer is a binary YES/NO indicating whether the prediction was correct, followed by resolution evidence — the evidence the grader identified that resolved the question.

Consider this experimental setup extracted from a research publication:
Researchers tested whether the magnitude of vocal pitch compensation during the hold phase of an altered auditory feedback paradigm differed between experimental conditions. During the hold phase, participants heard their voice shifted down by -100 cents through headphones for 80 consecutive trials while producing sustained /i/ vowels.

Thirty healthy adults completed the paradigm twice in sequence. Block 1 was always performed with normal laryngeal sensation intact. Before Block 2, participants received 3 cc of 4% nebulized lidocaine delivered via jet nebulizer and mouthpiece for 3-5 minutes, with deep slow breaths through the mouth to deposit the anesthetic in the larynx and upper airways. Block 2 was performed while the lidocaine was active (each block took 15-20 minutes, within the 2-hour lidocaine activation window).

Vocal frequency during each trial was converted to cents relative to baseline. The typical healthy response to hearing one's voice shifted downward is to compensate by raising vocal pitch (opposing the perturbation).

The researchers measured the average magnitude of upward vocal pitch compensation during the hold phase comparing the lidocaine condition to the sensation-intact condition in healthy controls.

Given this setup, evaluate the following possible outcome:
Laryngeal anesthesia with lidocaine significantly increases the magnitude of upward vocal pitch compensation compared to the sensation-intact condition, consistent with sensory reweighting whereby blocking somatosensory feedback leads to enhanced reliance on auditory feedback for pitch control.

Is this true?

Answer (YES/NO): YES